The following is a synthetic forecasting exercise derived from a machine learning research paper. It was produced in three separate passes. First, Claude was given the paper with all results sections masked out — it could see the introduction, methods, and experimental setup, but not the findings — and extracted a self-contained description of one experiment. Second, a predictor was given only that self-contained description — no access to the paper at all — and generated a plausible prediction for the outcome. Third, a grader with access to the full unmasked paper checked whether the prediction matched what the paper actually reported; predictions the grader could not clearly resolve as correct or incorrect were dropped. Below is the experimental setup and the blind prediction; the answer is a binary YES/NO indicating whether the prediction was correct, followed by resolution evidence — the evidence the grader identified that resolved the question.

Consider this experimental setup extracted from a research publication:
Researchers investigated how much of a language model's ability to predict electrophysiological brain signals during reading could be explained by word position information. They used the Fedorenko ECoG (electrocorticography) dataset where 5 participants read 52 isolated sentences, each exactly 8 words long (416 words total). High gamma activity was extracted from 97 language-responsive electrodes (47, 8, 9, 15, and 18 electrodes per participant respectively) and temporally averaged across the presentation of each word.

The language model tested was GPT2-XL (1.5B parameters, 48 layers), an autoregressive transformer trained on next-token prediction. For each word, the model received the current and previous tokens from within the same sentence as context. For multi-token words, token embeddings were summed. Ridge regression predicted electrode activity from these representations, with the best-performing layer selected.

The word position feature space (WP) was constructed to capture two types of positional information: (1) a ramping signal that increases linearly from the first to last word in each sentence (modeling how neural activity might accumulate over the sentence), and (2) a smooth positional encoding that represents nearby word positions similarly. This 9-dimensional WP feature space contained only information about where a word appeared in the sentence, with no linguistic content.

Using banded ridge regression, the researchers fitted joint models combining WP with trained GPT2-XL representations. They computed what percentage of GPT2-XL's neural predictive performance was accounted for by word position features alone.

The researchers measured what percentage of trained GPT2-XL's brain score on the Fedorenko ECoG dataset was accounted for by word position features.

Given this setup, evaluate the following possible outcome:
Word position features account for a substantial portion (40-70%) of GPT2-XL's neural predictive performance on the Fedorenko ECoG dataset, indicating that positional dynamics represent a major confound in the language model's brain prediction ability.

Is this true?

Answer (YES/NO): NO